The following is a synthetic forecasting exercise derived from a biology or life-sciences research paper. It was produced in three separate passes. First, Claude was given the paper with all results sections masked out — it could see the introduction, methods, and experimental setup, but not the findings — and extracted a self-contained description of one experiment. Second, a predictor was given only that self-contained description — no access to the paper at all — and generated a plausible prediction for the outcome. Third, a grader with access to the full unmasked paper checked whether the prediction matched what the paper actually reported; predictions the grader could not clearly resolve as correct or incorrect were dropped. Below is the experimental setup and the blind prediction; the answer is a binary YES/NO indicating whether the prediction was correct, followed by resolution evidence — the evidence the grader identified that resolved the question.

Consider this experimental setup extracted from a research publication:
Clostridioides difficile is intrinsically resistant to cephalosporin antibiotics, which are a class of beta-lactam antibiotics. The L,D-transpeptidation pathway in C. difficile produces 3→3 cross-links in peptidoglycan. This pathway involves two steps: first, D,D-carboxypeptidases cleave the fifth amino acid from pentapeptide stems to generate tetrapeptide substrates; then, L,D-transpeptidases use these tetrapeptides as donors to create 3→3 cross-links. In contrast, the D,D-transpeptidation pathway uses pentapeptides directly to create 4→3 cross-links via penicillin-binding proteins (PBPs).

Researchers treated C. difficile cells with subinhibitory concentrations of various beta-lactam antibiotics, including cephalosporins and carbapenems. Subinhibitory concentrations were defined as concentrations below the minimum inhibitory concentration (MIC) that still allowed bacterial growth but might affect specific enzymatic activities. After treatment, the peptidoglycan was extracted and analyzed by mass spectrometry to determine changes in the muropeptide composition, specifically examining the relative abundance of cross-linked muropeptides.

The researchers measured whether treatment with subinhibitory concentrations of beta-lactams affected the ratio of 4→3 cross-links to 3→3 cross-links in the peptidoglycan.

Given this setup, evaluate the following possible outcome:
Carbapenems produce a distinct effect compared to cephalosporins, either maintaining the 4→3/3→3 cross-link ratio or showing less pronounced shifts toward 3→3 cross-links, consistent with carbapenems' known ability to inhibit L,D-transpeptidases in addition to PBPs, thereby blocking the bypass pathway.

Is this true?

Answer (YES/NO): NO